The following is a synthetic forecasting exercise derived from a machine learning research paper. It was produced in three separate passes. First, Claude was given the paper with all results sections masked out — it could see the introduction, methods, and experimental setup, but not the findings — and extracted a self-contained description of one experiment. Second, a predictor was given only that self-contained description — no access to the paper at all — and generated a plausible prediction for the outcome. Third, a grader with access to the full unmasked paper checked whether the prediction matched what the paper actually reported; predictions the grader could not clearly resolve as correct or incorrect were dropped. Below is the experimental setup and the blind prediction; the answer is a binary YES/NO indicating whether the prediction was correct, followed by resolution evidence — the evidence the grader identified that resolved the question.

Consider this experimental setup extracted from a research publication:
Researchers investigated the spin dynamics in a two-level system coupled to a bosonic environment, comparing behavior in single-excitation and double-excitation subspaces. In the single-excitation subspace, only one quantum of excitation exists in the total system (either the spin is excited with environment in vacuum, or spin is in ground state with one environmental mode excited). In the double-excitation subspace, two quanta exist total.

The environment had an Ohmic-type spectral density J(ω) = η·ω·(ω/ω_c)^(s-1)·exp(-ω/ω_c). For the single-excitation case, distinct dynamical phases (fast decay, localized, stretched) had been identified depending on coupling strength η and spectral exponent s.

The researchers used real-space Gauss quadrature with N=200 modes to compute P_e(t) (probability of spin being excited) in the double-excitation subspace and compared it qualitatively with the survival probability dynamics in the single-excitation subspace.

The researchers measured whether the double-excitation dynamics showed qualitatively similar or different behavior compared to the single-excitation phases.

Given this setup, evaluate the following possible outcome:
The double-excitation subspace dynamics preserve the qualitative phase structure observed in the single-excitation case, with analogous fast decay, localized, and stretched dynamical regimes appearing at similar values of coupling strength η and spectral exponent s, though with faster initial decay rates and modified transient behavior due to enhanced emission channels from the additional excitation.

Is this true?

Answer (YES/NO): NO